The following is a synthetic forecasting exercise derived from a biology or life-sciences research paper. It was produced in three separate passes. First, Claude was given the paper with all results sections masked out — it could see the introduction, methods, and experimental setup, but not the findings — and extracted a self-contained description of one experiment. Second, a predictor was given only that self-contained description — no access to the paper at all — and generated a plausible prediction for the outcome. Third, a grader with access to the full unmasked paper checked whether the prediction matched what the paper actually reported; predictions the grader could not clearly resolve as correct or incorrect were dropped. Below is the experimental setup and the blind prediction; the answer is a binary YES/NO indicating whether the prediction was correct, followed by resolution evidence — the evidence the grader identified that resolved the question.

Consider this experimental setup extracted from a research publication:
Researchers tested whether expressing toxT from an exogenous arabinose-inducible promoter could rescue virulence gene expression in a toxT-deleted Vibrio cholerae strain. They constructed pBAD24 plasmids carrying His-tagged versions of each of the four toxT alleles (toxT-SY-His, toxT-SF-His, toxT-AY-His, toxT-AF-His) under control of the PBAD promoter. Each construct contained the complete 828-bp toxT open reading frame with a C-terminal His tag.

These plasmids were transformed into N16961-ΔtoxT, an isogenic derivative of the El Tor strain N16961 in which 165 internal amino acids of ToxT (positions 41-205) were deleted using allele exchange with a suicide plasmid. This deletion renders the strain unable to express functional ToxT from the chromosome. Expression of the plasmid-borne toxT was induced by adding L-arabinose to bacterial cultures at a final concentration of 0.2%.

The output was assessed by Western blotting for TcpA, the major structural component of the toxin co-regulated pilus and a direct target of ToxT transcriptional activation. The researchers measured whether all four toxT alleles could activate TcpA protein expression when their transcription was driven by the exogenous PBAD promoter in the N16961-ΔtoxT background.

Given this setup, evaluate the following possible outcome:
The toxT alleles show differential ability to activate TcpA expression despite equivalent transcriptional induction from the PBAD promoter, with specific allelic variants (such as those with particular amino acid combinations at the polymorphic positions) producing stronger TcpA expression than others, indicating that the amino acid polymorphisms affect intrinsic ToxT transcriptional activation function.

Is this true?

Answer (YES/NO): NO